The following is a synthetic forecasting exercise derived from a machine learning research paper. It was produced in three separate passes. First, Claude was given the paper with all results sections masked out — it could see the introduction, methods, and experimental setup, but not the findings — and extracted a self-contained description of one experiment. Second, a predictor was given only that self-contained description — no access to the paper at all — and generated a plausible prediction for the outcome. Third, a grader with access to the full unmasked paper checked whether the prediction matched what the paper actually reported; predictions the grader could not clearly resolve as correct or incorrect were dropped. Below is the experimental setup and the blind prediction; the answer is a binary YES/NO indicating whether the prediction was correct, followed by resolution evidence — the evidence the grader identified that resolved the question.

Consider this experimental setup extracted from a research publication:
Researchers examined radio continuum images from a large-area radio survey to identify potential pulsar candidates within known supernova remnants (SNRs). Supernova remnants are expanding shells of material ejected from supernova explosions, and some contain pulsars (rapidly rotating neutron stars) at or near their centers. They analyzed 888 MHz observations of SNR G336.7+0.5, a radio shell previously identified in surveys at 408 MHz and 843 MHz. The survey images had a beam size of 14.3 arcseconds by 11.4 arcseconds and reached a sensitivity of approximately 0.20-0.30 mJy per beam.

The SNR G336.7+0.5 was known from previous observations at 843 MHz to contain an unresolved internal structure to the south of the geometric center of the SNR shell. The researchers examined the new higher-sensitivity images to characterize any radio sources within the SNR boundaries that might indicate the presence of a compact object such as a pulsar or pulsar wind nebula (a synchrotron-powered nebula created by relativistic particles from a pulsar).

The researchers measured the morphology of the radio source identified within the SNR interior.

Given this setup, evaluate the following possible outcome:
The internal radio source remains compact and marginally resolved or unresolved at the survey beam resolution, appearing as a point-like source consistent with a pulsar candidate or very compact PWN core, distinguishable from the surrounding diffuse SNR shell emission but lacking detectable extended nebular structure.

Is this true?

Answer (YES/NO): NO